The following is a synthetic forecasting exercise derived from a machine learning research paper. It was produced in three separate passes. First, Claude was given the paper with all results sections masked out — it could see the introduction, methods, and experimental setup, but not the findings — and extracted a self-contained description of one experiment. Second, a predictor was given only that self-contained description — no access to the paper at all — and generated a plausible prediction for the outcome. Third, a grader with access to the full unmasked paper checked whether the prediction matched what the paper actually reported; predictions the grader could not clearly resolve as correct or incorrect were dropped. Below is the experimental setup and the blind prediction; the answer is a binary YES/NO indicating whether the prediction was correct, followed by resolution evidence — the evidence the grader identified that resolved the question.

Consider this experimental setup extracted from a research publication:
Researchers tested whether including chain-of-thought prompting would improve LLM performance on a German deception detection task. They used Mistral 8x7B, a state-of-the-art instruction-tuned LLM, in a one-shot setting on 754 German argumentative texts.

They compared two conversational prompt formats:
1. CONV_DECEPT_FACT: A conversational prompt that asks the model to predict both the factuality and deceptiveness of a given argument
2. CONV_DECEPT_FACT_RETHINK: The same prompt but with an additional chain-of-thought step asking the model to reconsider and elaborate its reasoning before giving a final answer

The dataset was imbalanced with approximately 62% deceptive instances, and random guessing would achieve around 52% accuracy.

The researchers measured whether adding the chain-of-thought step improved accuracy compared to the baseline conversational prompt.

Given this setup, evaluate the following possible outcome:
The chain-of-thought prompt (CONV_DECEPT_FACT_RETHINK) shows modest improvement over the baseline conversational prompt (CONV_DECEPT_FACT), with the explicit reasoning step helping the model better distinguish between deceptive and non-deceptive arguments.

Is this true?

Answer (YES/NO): NO